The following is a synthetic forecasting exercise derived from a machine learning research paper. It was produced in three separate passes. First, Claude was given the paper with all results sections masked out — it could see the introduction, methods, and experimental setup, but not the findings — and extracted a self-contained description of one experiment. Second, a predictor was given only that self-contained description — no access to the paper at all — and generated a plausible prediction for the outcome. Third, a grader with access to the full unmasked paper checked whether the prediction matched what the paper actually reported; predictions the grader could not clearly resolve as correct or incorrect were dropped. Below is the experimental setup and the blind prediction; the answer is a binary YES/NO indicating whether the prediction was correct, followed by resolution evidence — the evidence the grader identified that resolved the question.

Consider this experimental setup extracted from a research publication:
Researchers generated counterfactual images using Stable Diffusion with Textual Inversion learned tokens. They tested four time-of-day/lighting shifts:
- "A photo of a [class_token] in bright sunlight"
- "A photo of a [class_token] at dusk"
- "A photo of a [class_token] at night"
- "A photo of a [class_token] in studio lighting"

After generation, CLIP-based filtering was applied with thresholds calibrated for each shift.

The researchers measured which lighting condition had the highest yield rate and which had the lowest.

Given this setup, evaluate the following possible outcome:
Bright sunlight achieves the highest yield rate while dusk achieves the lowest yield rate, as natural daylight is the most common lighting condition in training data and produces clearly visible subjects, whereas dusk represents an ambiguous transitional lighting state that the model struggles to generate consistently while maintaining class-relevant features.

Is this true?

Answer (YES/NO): NO